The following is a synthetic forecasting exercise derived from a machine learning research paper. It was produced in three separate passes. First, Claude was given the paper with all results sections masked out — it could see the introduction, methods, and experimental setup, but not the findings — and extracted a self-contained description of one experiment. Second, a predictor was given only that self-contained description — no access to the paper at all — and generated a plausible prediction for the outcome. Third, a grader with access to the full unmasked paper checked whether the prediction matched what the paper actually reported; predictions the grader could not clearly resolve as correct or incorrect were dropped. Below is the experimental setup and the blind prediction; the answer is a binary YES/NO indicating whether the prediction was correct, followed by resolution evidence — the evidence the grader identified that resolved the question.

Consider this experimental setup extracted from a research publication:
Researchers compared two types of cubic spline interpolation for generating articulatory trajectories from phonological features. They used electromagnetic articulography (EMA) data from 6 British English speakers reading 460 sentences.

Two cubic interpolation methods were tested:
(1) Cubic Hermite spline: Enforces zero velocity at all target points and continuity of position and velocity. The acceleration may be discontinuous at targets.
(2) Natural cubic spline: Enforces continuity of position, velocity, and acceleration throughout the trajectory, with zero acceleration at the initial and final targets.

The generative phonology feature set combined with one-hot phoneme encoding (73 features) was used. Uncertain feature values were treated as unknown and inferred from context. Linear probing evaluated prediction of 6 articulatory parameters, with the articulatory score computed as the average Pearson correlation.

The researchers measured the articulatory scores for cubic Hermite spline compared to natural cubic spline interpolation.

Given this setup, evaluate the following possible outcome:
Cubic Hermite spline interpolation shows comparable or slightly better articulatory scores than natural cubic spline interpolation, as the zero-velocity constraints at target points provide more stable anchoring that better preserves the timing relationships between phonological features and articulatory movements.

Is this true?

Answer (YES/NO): YES